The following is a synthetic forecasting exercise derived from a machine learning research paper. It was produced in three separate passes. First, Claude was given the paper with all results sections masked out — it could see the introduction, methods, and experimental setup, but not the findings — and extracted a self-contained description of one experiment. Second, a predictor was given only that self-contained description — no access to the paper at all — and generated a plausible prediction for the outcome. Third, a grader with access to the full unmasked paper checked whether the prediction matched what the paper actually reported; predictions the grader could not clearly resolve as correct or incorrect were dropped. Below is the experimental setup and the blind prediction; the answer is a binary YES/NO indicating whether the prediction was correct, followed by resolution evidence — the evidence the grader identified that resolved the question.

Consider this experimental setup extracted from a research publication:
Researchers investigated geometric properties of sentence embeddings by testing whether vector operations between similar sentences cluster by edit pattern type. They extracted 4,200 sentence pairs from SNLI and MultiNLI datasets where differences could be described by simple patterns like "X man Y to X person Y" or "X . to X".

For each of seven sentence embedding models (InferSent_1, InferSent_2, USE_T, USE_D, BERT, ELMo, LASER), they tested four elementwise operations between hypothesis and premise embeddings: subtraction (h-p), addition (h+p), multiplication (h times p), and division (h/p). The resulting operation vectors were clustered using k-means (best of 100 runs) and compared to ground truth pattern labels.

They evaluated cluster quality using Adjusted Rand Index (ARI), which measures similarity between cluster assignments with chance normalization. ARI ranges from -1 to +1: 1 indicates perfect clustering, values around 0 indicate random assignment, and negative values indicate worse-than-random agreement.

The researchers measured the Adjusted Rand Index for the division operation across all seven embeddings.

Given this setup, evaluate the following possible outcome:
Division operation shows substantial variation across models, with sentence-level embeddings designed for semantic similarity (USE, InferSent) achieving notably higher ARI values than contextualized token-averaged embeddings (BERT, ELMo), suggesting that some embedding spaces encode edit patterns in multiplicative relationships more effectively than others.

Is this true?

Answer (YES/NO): NO